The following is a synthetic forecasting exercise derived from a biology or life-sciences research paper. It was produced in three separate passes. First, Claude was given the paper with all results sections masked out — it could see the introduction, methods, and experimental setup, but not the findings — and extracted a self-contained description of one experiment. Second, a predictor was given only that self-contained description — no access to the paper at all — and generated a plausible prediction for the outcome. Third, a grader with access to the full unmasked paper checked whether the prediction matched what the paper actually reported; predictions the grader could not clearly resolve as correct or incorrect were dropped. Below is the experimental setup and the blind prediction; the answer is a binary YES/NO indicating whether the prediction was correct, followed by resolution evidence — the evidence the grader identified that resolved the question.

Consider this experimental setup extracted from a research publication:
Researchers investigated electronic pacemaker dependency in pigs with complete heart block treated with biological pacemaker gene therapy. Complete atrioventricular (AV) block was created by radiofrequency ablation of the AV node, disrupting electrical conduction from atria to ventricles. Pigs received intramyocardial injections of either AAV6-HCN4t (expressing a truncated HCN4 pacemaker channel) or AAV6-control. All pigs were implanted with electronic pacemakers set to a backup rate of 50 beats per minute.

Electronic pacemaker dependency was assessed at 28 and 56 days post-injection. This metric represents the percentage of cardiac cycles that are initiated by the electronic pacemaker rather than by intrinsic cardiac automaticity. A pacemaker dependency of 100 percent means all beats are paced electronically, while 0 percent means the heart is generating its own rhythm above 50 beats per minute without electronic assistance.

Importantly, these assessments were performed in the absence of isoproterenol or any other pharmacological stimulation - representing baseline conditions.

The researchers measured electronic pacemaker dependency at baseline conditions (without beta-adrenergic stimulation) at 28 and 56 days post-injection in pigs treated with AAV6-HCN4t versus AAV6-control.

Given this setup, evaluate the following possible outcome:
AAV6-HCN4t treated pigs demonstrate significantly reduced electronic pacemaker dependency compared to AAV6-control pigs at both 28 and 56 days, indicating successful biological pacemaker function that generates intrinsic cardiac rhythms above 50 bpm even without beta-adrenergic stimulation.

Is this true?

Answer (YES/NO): NO